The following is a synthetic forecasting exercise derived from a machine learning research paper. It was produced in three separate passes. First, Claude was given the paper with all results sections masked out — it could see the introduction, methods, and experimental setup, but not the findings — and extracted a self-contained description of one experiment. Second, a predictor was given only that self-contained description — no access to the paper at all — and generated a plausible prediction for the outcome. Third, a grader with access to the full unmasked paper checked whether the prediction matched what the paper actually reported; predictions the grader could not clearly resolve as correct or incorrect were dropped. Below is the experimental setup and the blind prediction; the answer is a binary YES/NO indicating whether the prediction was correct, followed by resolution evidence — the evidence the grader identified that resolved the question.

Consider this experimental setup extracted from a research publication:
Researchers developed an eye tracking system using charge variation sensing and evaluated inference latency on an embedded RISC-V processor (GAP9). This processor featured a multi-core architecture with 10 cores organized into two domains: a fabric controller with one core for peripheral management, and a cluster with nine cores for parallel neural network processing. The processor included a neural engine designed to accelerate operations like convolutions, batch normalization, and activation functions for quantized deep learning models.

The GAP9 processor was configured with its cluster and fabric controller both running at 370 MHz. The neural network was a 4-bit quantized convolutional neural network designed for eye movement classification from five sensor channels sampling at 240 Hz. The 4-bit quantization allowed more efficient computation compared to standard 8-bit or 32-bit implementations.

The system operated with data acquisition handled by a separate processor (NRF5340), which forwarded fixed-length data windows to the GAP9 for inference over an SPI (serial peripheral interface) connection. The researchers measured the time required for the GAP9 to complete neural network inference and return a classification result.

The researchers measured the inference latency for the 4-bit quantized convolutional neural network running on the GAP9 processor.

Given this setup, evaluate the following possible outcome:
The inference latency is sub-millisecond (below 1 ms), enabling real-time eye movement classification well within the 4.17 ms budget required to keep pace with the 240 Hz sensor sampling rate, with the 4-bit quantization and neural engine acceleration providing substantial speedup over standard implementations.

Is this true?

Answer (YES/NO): YES